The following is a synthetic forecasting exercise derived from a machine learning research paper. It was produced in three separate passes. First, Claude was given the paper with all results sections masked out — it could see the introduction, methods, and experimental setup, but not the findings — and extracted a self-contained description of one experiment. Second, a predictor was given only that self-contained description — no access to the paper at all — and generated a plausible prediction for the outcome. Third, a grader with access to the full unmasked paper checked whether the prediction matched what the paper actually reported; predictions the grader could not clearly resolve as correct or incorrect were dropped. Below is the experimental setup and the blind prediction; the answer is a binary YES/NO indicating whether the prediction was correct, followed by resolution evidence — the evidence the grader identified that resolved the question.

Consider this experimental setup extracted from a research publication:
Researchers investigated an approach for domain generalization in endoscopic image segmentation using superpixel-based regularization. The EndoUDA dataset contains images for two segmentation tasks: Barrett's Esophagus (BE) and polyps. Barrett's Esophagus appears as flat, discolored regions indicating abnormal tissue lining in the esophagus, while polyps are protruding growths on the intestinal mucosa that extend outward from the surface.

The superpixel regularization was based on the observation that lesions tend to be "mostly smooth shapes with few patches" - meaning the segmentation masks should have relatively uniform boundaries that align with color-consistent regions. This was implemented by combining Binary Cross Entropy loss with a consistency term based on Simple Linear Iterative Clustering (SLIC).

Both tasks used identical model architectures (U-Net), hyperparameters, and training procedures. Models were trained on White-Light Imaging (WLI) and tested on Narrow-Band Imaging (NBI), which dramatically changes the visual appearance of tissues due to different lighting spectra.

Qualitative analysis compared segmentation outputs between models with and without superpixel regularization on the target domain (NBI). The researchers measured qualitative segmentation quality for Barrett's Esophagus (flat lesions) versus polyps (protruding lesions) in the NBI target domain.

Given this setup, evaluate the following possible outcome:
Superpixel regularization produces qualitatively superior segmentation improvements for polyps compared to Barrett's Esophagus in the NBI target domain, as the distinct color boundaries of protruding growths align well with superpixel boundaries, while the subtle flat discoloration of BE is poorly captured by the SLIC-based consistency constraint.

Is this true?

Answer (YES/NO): NO